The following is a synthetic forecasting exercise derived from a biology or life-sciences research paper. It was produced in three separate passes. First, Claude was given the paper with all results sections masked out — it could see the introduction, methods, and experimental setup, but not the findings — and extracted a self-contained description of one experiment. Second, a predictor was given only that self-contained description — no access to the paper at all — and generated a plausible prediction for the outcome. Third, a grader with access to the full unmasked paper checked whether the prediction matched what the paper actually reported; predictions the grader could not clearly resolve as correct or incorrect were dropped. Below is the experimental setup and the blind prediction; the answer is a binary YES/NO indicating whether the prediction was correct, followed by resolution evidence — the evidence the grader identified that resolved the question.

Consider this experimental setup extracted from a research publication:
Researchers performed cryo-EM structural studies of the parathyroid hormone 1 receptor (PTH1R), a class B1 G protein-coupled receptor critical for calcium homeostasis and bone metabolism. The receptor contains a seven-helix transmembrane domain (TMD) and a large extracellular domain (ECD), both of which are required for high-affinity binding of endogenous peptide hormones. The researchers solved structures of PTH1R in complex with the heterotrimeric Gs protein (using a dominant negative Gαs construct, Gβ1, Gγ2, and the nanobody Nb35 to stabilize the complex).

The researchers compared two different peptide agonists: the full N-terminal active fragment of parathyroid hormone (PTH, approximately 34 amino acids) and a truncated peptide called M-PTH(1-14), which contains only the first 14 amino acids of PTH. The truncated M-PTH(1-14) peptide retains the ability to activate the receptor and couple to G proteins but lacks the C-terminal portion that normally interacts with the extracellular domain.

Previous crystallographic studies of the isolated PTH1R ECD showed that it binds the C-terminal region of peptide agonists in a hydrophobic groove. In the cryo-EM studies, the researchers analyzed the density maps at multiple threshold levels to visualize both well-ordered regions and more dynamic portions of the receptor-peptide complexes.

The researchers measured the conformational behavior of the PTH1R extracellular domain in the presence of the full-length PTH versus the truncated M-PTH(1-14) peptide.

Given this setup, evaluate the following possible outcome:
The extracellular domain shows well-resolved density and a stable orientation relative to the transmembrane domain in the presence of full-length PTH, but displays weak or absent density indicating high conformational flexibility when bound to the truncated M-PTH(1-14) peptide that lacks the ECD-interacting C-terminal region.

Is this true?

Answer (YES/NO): YES